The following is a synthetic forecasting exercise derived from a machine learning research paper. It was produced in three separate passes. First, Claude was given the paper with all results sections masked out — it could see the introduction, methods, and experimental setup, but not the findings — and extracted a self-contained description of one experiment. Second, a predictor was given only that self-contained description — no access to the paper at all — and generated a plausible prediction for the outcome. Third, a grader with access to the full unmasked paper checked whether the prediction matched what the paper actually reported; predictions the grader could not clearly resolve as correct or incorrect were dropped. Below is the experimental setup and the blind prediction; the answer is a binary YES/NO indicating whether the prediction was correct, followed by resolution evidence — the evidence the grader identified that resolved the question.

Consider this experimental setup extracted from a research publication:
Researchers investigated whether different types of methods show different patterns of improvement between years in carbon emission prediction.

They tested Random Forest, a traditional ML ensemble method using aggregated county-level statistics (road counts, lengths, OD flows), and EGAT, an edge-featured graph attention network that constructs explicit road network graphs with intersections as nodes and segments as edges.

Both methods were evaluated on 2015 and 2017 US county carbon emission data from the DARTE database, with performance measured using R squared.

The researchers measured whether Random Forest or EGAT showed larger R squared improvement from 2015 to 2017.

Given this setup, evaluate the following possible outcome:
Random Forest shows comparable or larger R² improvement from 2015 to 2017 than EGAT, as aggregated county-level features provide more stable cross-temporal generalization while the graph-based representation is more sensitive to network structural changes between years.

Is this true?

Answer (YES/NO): NO